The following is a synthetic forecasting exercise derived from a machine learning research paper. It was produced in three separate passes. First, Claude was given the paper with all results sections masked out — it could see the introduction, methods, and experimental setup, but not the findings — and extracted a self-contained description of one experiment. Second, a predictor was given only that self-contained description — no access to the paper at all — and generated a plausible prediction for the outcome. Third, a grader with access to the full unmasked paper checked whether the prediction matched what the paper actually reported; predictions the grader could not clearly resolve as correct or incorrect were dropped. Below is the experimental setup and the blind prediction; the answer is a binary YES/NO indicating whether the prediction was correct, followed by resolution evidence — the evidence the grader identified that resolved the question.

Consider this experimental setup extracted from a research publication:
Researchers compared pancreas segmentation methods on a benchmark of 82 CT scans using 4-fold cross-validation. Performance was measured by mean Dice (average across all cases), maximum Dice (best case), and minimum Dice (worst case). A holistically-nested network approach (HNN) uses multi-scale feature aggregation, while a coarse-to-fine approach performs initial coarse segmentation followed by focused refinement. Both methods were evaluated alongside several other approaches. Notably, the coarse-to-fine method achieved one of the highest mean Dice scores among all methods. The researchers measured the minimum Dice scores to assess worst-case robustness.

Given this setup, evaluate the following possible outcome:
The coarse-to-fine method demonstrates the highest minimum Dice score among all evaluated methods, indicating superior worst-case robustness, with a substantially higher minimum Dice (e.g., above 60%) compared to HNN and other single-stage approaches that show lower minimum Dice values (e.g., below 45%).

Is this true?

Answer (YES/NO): NO